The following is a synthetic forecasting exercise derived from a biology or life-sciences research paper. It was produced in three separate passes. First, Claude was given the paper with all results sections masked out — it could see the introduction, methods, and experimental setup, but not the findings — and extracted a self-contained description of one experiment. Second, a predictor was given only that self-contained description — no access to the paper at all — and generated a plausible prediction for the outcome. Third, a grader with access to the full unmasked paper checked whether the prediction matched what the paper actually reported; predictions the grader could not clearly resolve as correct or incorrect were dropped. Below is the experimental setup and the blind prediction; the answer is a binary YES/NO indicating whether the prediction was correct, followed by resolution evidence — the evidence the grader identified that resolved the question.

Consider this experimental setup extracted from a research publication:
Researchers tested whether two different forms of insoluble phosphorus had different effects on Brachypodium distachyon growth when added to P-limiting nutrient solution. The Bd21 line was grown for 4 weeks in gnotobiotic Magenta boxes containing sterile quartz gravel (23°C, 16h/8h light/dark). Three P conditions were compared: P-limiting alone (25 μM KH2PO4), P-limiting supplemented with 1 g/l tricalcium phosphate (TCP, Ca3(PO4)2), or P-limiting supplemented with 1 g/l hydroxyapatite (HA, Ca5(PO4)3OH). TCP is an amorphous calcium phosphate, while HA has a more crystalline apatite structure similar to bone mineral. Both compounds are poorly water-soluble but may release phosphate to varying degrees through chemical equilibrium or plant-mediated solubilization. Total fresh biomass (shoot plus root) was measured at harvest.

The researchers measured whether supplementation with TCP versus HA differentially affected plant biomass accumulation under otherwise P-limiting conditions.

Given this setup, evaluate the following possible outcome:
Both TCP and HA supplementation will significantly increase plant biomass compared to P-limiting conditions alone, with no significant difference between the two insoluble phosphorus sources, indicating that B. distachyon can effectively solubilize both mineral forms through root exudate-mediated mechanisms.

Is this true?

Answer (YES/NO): NO